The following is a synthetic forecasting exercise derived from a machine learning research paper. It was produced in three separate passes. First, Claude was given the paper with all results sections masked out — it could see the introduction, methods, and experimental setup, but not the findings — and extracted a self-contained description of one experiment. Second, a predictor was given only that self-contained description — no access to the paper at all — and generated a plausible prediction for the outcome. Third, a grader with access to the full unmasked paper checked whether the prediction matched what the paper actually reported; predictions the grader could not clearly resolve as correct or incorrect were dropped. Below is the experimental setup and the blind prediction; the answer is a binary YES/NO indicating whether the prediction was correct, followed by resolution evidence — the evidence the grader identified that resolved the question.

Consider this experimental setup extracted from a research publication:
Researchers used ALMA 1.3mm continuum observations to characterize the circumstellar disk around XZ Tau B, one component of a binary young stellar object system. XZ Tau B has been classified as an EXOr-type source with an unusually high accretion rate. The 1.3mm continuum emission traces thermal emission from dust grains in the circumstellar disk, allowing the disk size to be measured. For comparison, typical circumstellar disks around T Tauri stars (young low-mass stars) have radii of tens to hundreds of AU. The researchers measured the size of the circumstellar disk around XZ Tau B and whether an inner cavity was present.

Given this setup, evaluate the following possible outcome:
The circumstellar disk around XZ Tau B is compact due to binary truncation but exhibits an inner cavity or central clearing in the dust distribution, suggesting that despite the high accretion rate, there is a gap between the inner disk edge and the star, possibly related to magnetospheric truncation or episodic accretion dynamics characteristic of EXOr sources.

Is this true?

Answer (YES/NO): YES